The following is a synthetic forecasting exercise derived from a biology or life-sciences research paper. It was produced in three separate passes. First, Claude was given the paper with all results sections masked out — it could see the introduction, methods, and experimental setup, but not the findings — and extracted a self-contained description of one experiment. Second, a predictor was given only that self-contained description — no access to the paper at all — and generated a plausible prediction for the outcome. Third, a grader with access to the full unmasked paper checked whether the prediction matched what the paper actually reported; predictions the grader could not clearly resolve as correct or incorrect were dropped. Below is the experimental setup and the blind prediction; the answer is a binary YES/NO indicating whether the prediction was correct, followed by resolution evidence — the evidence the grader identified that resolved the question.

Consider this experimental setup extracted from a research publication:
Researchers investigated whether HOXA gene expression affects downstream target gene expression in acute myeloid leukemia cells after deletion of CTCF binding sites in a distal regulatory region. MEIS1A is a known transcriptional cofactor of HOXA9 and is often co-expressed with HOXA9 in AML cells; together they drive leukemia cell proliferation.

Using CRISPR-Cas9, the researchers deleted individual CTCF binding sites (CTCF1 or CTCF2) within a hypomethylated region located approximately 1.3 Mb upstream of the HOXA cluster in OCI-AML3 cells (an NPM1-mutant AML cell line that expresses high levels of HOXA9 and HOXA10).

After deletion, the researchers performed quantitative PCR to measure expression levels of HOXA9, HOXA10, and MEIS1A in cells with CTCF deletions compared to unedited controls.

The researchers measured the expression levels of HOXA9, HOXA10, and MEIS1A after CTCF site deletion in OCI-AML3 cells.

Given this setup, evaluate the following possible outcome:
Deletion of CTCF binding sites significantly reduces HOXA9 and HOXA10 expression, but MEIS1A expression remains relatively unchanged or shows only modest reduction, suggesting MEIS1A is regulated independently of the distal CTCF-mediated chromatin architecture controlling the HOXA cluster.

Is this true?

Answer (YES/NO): NO